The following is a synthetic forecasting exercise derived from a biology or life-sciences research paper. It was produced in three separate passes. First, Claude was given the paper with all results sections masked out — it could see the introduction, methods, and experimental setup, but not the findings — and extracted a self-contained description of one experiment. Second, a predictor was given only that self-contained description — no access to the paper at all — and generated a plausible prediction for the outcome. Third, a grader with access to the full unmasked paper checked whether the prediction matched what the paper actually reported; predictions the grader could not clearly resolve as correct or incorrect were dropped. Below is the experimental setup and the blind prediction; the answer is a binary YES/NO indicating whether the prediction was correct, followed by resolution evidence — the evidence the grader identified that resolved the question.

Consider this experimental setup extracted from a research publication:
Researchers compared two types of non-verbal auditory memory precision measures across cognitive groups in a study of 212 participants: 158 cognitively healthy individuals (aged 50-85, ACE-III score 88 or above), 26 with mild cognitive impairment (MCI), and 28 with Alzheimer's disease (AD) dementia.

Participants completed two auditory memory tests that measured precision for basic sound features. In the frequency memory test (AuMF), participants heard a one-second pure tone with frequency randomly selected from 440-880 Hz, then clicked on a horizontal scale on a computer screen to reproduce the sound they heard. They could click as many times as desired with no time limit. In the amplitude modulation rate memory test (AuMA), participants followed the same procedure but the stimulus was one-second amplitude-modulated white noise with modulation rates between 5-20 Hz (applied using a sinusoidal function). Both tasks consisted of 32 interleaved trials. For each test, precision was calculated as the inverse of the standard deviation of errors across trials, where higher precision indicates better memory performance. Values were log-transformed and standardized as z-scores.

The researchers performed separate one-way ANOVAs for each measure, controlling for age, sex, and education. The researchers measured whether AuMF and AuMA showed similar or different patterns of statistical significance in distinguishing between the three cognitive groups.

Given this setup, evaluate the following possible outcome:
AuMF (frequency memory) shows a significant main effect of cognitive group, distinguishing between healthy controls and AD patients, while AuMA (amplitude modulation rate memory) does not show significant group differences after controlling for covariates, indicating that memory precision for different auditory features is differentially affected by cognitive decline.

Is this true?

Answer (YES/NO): NO